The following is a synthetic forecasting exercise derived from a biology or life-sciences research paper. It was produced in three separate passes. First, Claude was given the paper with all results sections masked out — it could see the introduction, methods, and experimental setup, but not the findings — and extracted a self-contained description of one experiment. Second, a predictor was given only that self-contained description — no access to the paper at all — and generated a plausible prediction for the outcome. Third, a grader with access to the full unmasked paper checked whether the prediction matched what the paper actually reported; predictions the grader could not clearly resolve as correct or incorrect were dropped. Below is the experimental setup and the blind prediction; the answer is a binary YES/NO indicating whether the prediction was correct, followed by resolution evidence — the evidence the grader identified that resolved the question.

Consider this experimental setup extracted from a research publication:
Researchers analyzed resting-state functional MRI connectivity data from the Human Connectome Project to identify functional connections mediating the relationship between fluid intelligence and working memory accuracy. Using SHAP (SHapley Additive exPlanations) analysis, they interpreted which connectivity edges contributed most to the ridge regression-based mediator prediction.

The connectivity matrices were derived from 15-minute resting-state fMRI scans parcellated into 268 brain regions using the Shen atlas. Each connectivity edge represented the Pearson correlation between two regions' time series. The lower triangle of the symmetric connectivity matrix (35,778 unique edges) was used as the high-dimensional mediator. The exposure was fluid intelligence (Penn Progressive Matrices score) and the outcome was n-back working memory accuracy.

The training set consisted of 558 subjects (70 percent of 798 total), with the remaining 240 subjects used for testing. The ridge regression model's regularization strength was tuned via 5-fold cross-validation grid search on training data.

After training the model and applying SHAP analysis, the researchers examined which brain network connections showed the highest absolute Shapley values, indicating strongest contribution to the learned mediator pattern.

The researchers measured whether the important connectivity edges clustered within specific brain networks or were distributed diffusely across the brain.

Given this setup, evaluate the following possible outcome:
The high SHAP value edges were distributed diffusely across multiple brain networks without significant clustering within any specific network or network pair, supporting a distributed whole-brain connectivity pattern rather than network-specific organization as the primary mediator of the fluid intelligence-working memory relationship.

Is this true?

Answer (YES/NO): NO